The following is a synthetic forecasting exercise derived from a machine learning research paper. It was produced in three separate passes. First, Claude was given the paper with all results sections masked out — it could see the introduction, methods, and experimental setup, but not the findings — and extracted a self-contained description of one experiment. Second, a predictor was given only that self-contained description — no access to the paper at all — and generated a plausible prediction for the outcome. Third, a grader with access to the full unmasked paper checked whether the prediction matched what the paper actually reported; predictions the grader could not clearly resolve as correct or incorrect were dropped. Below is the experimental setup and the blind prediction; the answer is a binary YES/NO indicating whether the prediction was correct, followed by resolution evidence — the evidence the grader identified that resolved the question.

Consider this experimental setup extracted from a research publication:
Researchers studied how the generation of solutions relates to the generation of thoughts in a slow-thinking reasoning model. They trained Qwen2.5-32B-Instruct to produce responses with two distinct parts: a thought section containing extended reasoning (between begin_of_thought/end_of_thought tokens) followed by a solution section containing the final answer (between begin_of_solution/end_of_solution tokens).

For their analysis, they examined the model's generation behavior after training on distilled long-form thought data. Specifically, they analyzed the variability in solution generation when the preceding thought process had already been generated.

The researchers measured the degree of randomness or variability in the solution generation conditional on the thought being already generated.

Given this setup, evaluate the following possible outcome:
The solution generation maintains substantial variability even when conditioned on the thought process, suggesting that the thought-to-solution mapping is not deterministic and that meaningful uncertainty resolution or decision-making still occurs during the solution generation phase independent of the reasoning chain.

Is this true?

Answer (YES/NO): NO